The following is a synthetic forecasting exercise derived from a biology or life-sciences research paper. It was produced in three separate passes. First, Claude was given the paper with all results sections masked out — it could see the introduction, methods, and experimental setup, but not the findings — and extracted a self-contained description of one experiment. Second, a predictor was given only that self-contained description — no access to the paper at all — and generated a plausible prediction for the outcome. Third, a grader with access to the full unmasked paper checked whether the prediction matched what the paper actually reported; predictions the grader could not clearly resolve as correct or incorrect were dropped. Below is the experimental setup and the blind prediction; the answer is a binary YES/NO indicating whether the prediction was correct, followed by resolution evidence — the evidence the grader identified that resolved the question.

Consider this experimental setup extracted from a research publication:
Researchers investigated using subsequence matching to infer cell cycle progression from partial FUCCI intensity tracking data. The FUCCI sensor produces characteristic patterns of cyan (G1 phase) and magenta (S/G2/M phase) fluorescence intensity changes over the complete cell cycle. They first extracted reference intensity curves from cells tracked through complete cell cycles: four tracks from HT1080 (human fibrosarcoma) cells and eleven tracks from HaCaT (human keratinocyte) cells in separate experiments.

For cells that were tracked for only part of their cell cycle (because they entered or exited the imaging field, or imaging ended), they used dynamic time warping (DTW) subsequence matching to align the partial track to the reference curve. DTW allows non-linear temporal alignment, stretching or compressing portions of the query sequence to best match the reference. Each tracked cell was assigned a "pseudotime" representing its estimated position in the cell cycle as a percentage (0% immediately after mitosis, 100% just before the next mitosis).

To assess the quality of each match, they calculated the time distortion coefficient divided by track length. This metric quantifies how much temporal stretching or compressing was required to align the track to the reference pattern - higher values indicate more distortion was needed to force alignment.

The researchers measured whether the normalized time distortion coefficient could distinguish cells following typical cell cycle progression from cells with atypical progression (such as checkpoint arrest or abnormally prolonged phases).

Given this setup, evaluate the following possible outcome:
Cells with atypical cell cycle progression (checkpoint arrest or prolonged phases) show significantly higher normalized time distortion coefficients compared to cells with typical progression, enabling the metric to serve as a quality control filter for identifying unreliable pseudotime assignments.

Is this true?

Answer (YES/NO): YES